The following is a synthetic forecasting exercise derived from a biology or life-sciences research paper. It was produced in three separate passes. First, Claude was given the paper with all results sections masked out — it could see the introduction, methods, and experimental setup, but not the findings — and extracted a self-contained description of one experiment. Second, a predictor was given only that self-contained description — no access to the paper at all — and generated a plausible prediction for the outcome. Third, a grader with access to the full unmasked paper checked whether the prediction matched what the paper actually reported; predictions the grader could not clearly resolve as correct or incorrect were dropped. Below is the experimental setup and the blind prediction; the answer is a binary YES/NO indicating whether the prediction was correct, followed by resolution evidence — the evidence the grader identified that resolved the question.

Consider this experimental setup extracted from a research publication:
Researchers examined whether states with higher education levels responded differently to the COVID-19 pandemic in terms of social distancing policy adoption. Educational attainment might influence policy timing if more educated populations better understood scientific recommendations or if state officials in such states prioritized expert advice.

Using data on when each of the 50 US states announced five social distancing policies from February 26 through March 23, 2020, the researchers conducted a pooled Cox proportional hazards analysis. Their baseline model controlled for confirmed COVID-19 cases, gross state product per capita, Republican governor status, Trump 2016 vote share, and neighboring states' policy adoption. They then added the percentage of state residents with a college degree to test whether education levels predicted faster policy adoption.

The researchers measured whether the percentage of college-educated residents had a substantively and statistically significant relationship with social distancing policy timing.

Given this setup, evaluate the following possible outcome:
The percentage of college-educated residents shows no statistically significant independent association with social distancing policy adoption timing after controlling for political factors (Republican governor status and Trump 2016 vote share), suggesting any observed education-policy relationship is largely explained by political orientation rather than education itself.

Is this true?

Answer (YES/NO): YES